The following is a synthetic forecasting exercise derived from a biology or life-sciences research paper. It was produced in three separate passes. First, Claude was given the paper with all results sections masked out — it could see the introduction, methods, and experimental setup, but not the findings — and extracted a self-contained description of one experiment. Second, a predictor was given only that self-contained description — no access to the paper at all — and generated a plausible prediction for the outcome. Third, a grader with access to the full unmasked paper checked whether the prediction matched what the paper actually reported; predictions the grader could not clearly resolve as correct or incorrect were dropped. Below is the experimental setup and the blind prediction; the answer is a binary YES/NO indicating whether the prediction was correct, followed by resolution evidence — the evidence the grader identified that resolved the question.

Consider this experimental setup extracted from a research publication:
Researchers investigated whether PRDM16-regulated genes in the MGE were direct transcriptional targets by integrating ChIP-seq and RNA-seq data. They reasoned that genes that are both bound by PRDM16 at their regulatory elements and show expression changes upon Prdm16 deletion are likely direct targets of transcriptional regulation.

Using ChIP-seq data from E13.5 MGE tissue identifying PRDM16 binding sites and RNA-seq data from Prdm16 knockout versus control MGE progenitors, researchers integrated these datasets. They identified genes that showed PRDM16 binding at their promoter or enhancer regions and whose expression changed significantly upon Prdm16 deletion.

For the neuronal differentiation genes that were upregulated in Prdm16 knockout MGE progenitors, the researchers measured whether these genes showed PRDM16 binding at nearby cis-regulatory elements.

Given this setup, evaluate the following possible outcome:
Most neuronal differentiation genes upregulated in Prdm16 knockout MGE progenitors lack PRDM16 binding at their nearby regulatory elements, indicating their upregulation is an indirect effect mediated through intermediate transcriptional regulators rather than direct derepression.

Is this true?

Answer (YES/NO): NO